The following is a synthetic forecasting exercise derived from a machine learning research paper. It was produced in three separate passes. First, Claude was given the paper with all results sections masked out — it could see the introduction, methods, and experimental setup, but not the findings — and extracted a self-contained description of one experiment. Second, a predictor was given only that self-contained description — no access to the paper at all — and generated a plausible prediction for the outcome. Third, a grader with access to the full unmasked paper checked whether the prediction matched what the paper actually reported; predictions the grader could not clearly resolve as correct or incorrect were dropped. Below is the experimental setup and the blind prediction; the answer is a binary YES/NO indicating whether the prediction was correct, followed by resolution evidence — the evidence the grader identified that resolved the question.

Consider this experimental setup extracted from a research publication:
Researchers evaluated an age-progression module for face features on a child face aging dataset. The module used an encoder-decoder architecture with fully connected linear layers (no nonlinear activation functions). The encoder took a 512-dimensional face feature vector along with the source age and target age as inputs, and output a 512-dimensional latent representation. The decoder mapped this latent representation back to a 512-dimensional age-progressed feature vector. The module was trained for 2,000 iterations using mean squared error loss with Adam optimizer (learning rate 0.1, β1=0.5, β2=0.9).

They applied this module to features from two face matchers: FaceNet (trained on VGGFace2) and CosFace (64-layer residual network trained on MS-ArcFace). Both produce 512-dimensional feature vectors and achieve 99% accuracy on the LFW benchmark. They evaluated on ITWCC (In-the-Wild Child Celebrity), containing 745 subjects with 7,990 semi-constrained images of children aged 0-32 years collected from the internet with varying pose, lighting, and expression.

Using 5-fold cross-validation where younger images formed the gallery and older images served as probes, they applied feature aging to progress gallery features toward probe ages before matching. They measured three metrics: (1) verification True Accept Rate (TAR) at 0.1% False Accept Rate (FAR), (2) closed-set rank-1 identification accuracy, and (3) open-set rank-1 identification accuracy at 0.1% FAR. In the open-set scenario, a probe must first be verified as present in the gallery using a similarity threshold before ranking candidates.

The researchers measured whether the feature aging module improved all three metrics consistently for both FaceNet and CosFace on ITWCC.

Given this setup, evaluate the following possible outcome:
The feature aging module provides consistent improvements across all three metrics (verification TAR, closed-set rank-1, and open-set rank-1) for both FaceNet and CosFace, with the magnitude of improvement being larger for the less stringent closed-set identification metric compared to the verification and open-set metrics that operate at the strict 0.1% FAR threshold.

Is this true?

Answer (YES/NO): NO